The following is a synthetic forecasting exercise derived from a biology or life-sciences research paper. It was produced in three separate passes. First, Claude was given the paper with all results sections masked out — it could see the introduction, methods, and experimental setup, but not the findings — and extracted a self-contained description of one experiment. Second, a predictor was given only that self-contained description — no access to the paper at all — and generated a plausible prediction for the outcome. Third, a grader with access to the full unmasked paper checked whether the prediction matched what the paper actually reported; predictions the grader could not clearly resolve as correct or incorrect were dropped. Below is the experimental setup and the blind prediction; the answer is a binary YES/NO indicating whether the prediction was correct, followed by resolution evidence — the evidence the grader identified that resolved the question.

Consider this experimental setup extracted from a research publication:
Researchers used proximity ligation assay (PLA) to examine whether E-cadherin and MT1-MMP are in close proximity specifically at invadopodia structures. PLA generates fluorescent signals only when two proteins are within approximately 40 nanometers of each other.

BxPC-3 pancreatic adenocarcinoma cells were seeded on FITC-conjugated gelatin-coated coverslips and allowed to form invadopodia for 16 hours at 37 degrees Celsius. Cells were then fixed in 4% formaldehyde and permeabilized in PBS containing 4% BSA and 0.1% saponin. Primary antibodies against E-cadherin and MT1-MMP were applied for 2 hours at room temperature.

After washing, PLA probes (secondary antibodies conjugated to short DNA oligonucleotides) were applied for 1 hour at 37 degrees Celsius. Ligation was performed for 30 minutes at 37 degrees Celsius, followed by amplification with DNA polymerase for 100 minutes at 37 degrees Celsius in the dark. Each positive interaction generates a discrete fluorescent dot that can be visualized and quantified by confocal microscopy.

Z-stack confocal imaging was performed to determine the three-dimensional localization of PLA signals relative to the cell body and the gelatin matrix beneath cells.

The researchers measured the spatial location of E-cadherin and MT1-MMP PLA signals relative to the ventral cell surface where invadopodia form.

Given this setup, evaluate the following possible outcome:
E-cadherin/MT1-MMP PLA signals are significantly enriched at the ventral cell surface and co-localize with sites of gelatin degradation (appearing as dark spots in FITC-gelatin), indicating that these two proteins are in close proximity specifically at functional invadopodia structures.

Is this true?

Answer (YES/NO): YES